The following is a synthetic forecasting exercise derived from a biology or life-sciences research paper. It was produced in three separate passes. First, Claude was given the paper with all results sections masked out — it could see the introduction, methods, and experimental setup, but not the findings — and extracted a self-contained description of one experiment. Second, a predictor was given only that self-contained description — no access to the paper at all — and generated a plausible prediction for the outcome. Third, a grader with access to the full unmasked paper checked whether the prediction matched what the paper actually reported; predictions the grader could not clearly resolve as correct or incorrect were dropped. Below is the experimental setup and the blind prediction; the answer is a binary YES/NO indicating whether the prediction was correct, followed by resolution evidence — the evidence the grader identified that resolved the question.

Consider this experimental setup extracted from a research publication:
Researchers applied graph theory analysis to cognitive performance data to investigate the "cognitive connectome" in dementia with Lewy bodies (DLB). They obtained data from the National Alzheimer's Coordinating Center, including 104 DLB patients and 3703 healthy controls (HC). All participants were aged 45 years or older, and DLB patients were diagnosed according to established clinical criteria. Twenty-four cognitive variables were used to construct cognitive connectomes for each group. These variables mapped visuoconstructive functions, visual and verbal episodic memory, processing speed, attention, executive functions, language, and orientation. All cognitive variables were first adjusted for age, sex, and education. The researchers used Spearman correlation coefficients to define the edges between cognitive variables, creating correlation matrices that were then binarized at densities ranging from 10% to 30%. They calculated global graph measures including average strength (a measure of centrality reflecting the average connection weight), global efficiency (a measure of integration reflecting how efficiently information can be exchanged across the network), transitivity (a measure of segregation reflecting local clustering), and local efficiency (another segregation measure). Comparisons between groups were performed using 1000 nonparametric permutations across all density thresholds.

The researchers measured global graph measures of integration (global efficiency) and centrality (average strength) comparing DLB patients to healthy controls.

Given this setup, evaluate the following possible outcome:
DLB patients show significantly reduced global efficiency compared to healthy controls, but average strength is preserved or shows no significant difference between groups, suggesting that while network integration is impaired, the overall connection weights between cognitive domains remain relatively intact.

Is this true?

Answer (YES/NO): NO